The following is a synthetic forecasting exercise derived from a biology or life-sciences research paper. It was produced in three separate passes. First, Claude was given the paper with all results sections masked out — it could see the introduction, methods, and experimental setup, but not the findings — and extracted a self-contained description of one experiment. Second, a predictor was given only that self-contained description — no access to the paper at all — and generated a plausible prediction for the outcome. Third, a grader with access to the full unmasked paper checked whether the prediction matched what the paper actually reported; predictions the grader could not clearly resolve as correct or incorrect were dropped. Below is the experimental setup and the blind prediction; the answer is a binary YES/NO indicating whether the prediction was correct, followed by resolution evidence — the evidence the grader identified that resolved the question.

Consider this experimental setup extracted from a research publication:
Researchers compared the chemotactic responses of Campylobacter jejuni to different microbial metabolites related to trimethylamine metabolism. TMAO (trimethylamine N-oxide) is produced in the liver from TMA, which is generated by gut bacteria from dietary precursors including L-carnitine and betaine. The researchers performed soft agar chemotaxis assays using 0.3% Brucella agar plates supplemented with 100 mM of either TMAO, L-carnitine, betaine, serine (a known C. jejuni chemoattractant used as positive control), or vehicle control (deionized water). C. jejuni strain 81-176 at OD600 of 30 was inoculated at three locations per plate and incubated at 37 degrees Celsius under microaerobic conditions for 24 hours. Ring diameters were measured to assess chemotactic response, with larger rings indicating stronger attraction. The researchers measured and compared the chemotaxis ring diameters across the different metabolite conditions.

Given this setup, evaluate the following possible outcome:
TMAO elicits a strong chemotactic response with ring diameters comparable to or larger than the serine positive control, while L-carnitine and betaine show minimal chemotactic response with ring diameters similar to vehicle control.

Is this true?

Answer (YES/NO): NO